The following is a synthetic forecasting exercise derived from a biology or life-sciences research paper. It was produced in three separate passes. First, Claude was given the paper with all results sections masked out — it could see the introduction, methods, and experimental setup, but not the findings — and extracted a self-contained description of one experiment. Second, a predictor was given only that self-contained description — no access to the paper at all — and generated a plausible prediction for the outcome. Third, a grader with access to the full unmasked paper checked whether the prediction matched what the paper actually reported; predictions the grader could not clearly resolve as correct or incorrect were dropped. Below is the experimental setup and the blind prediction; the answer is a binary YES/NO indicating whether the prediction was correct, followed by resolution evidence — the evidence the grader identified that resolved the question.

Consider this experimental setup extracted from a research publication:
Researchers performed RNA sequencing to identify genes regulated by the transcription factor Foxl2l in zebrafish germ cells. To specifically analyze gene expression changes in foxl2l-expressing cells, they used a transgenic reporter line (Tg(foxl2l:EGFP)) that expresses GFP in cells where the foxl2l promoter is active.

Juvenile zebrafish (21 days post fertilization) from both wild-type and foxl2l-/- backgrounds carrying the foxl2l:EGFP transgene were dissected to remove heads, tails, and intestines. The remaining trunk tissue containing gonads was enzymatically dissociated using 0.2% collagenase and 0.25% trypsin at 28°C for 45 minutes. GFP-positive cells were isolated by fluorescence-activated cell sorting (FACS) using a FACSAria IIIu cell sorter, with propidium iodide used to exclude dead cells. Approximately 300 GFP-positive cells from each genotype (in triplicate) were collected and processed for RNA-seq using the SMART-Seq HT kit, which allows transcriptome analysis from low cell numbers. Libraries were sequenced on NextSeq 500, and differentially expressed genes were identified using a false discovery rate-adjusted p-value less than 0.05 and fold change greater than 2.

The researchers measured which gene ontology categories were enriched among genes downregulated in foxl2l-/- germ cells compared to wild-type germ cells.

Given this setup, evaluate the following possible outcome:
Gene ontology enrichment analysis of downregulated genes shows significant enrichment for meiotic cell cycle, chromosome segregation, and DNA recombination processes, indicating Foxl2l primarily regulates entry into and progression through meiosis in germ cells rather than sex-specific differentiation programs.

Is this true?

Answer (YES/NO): NO